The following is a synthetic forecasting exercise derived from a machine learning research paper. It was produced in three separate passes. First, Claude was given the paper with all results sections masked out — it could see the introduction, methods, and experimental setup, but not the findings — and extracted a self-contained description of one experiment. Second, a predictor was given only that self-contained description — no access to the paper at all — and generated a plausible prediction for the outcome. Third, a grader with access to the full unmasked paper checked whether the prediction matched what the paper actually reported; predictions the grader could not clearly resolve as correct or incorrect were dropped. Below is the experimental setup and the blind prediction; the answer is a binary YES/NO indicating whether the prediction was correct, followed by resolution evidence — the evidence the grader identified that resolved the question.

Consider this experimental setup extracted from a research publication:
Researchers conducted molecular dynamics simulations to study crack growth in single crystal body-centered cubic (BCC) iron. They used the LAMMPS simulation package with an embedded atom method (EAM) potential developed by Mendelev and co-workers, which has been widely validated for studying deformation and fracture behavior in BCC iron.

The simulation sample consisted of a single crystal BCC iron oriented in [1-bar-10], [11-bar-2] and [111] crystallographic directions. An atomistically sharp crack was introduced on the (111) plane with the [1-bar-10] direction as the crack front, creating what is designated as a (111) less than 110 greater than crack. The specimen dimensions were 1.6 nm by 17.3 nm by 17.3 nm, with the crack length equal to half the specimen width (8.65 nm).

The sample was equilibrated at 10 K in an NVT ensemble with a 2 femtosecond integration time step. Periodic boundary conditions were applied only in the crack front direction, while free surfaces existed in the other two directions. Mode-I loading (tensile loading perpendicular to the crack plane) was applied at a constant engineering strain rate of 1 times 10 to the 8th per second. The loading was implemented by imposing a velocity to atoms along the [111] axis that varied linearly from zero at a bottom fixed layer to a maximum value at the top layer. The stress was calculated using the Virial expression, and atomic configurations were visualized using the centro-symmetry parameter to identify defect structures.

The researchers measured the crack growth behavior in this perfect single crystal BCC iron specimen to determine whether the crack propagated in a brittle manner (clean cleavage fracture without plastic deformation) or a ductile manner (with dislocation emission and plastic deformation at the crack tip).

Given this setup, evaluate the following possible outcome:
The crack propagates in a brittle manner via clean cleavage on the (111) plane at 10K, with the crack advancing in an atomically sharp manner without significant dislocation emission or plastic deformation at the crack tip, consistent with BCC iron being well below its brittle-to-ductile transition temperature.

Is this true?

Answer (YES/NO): NO